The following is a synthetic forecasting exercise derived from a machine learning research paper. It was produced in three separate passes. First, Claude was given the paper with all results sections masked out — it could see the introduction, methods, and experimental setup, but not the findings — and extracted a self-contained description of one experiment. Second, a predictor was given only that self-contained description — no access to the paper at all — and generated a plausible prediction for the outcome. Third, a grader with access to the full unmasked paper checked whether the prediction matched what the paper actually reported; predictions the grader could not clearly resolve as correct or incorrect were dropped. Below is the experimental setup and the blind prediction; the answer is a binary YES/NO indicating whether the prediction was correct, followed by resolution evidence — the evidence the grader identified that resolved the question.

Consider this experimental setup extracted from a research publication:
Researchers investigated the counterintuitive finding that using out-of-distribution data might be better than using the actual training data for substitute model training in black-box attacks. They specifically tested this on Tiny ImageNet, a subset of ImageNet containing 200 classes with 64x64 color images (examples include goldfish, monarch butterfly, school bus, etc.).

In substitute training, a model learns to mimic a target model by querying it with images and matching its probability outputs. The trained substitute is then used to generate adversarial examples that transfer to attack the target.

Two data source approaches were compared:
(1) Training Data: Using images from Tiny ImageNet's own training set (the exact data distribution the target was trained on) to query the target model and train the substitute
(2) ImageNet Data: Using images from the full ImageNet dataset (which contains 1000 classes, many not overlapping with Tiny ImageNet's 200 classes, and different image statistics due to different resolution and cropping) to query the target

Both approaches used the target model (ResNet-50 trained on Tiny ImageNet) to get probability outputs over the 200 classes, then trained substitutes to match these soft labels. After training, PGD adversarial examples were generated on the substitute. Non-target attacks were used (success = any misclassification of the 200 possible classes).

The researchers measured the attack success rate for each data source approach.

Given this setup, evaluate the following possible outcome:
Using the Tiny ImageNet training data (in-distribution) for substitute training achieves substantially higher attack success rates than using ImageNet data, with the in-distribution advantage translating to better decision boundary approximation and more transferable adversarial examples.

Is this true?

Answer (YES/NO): NO